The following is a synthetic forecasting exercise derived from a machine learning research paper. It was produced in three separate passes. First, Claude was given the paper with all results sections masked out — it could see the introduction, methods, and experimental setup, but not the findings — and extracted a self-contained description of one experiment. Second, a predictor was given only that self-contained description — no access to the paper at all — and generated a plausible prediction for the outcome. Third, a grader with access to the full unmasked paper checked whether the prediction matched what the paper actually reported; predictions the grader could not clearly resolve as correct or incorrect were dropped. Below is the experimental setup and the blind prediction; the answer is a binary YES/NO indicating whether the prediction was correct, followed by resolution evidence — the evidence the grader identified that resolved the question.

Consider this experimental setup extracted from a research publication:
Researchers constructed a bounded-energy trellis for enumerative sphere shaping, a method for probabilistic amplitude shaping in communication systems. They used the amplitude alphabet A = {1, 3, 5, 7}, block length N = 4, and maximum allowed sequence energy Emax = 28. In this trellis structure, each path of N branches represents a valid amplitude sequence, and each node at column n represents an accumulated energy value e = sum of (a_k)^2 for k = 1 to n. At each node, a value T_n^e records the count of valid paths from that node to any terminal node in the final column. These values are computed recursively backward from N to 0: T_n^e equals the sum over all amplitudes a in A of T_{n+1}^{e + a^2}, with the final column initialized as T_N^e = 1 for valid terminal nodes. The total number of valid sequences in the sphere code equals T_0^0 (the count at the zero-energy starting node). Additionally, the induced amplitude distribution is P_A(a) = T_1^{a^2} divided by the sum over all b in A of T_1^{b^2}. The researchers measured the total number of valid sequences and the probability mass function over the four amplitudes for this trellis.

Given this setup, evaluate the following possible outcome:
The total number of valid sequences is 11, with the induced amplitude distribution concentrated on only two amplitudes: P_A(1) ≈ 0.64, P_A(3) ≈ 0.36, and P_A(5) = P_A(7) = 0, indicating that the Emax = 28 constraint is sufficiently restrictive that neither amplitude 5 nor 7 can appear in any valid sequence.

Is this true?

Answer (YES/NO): NO